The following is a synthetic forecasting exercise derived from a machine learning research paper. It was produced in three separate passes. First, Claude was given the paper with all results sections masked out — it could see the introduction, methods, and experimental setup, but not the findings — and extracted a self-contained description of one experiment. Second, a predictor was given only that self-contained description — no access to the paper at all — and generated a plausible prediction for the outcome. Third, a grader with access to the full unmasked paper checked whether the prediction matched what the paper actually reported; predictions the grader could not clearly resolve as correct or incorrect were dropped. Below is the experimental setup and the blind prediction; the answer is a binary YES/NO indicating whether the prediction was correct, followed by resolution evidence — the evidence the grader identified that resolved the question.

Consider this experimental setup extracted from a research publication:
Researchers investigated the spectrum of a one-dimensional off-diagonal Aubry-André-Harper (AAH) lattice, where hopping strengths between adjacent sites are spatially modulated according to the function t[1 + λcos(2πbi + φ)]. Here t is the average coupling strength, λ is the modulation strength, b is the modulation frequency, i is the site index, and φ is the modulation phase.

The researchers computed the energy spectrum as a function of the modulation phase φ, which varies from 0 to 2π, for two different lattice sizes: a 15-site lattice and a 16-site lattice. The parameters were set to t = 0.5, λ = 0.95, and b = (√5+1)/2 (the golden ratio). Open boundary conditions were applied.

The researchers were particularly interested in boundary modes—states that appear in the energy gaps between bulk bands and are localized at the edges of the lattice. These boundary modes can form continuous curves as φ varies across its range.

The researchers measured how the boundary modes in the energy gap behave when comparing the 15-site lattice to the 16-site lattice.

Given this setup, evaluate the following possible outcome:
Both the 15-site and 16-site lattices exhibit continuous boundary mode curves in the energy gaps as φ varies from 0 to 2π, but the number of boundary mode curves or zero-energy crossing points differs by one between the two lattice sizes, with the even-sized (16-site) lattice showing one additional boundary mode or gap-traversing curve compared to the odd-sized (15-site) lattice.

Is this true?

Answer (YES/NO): YES